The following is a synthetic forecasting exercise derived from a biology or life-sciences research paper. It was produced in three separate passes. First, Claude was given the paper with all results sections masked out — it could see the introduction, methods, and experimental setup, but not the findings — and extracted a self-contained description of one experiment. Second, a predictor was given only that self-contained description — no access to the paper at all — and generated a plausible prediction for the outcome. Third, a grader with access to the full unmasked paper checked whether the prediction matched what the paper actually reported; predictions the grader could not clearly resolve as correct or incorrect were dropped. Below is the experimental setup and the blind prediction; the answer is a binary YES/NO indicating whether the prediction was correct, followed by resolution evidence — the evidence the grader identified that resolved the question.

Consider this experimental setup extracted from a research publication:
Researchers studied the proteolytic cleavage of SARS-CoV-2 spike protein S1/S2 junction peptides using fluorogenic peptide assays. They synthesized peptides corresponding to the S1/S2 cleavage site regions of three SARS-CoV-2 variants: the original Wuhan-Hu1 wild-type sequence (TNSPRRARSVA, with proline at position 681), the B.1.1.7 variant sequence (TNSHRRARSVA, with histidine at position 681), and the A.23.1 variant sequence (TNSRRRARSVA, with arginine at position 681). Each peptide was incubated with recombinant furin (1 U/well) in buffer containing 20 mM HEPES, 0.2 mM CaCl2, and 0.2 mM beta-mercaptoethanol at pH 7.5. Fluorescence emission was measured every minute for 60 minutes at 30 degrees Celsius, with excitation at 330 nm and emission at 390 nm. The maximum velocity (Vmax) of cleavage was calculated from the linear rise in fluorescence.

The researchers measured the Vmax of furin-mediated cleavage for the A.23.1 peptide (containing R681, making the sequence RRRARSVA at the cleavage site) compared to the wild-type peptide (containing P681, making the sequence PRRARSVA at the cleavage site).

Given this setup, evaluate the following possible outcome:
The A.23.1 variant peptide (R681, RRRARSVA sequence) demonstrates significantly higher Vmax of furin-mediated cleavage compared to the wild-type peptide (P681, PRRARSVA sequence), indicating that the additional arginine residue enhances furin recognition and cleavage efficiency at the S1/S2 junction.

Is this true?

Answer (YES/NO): YES